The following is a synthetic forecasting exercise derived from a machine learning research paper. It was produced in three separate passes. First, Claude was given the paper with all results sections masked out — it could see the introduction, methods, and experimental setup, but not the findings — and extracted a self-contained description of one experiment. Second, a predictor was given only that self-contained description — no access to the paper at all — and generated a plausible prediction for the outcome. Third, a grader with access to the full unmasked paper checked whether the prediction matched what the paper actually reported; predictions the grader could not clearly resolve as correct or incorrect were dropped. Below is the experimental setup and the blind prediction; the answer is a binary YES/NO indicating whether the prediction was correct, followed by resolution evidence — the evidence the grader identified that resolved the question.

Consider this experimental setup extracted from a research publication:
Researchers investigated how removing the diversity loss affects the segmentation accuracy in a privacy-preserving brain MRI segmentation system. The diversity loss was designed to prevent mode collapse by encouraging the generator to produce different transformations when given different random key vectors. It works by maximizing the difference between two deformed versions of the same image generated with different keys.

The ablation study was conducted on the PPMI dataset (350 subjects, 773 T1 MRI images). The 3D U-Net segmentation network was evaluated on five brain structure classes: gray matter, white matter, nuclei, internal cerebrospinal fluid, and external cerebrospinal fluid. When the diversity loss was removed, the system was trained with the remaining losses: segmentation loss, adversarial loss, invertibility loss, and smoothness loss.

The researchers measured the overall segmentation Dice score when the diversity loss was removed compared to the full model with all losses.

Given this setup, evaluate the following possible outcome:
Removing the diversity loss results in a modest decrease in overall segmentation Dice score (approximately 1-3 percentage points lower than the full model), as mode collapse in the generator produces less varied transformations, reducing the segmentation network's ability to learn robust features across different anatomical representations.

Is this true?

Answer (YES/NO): NO